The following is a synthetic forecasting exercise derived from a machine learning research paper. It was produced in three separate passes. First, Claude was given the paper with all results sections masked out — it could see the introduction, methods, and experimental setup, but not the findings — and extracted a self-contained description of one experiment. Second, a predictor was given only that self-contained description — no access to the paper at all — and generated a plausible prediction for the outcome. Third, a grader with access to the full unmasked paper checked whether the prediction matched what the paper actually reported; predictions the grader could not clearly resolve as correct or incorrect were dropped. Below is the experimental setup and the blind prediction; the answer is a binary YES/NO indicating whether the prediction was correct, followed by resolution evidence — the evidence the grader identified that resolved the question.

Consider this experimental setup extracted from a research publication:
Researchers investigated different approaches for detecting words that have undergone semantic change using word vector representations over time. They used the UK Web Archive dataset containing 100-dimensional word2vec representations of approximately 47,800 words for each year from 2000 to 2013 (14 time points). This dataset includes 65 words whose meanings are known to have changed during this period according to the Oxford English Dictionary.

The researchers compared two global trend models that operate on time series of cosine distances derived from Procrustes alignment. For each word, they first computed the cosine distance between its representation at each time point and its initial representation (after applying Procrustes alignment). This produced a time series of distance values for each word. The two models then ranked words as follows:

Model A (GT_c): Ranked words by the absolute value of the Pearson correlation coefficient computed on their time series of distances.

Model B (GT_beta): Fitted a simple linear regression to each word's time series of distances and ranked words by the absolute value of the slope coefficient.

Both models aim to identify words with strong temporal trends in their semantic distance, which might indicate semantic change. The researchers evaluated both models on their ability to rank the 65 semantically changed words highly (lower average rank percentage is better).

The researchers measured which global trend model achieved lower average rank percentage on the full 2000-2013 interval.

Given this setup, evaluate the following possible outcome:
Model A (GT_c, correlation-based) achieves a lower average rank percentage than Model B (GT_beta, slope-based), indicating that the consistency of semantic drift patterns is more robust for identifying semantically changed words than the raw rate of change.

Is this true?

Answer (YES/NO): NO